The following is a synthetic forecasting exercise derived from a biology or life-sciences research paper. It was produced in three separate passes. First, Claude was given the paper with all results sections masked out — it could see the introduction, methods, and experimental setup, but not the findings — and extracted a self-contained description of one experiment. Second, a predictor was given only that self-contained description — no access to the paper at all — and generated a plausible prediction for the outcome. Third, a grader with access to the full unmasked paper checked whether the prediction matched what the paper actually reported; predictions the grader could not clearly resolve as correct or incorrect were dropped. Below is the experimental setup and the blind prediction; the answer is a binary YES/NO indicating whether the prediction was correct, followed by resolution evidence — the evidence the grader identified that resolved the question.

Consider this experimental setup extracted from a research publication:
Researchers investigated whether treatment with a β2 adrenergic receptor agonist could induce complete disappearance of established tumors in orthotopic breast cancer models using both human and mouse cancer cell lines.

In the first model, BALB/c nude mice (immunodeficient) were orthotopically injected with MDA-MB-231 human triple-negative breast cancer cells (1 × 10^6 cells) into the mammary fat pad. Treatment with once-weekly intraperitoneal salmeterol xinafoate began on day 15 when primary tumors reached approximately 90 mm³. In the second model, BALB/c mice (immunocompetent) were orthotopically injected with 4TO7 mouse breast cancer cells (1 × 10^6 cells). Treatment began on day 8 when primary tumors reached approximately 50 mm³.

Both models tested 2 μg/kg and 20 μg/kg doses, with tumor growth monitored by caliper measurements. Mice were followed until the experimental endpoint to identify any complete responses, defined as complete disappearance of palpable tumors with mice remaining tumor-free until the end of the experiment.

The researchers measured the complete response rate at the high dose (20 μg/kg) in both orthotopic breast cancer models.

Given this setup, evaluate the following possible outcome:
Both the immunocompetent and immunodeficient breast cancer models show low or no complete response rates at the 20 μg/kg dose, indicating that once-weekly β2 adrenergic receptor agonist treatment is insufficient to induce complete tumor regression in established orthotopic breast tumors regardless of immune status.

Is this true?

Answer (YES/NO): NO